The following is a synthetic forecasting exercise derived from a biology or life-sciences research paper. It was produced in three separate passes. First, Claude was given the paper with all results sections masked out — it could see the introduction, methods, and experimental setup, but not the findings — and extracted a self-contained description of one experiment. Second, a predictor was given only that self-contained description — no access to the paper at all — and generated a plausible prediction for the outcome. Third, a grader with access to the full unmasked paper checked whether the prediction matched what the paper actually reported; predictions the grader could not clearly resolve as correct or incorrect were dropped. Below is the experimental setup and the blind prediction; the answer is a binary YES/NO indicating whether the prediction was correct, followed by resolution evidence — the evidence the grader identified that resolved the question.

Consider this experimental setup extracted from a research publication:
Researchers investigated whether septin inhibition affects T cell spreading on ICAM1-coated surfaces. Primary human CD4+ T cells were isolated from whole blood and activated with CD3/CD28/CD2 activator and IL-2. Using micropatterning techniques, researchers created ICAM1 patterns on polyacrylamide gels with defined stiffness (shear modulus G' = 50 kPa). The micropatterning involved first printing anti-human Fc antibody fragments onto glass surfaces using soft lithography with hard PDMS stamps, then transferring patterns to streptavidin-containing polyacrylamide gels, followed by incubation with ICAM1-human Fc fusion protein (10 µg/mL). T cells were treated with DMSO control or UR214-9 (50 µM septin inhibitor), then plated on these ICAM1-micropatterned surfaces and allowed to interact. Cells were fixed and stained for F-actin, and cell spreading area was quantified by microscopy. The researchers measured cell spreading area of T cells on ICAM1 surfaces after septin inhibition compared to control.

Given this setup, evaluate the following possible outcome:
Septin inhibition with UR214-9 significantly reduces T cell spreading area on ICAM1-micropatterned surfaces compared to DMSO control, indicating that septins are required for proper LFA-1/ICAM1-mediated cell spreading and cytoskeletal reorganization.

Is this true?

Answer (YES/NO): NO